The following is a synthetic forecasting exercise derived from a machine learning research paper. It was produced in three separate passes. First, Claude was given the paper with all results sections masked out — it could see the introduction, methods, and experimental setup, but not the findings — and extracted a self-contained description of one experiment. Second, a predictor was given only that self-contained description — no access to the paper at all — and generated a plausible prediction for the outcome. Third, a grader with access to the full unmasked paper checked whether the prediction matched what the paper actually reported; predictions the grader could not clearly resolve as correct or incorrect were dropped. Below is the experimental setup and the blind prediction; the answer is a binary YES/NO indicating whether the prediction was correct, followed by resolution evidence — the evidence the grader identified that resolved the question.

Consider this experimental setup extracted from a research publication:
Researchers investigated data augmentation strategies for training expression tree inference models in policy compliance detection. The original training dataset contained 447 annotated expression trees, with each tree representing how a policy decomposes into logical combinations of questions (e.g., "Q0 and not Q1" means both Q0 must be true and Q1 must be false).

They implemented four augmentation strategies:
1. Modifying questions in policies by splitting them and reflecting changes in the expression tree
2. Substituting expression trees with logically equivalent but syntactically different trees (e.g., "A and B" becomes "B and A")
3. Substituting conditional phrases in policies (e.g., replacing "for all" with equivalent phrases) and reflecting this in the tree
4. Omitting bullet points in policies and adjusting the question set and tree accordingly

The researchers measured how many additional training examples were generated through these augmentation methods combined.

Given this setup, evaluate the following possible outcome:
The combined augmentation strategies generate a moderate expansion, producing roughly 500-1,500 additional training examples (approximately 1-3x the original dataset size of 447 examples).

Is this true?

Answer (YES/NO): YES